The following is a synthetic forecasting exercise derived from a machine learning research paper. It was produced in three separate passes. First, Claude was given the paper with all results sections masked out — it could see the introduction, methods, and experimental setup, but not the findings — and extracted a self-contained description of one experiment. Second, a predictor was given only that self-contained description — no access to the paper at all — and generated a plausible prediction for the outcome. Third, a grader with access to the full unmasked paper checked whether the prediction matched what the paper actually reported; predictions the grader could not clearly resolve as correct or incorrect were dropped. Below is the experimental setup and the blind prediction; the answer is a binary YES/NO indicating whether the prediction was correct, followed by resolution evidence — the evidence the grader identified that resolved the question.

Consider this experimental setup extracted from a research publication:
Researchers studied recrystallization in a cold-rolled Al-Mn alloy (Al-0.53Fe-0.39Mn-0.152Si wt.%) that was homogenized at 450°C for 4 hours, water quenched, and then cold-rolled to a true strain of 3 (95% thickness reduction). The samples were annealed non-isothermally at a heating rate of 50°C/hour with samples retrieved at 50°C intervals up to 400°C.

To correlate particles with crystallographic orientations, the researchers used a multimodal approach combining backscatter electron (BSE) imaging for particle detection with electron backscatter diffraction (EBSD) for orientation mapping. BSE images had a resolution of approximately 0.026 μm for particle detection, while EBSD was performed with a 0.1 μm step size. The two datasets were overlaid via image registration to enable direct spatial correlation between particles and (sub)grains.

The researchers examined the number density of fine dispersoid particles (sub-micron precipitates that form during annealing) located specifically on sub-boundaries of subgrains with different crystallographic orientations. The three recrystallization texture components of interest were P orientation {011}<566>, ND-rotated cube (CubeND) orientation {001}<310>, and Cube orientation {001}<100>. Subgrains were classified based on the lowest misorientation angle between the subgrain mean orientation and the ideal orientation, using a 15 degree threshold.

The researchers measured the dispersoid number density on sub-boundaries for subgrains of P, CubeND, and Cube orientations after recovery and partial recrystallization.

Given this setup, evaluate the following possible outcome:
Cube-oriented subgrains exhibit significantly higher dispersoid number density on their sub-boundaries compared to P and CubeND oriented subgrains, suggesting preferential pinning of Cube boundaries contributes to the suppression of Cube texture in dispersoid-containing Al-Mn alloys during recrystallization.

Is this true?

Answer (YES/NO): NO